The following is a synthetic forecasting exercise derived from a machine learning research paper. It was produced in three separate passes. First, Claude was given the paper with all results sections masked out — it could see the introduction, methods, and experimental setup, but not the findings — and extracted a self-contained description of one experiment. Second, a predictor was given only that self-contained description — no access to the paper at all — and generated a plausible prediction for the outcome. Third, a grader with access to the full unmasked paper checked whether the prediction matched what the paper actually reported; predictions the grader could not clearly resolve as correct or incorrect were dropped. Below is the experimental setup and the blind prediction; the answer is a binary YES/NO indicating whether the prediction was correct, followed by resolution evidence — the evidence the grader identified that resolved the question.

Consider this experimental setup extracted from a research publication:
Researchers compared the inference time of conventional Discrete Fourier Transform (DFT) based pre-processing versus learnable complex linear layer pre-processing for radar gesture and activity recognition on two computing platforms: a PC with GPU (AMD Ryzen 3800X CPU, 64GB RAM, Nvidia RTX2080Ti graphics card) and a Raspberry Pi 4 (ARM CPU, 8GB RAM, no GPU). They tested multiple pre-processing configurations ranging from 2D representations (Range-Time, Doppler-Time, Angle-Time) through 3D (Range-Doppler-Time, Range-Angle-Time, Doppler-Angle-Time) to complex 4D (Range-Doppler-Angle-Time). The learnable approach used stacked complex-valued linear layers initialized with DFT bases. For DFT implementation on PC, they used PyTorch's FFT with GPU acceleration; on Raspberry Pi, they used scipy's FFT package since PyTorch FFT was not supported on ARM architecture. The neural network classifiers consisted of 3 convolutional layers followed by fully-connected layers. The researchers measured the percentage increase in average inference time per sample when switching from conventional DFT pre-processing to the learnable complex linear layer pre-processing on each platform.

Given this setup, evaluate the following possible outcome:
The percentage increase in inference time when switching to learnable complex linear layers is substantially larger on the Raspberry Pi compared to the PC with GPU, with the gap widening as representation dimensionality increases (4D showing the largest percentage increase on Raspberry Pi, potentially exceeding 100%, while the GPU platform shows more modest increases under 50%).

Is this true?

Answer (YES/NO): NO